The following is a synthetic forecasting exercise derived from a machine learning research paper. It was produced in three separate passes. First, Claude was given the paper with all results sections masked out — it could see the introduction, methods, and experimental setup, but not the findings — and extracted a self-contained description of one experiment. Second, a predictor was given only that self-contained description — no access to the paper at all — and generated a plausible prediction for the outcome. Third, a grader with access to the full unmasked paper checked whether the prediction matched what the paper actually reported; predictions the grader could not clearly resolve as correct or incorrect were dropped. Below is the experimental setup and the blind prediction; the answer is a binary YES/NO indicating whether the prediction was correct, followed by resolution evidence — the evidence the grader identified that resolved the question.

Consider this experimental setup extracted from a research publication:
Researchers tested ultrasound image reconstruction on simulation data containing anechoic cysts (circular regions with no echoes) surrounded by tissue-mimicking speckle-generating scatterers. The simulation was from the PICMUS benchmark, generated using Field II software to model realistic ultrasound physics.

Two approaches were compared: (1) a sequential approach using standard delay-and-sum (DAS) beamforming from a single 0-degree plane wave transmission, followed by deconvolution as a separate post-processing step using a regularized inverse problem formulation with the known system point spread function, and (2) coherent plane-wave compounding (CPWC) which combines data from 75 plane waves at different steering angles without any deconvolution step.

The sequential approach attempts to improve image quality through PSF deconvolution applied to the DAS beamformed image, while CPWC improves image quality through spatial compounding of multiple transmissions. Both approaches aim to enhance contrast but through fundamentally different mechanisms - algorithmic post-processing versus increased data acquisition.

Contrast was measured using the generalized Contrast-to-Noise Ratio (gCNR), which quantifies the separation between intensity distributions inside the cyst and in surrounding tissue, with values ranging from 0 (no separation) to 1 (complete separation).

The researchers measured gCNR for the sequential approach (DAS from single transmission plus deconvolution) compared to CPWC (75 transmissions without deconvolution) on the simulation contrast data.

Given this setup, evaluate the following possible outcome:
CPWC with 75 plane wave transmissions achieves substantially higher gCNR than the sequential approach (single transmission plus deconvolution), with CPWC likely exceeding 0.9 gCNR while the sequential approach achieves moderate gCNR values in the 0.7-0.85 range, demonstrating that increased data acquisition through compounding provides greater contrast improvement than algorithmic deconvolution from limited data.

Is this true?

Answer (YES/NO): NO